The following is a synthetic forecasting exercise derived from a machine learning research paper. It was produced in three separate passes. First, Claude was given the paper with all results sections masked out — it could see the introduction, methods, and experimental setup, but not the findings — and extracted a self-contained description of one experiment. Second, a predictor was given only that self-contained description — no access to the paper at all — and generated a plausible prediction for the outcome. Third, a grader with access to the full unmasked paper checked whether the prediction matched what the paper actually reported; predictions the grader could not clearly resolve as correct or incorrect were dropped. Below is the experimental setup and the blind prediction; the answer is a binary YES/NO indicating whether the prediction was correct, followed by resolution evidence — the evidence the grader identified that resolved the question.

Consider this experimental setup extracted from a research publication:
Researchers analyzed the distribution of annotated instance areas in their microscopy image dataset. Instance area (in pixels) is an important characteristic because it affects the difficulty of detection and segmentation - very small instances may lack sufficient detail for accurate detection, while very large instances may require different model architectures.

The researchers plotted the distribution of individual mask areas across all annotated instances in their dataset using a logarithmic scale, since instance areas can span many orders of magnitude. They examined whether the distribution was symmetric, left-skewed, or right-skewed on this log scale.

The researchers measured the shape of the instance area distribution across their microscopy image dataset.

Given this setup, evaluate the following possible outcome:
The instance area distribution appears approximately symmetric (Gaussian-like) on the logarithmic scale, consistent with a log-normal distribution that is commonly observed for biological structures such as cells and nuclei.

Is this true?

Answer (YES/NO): NO